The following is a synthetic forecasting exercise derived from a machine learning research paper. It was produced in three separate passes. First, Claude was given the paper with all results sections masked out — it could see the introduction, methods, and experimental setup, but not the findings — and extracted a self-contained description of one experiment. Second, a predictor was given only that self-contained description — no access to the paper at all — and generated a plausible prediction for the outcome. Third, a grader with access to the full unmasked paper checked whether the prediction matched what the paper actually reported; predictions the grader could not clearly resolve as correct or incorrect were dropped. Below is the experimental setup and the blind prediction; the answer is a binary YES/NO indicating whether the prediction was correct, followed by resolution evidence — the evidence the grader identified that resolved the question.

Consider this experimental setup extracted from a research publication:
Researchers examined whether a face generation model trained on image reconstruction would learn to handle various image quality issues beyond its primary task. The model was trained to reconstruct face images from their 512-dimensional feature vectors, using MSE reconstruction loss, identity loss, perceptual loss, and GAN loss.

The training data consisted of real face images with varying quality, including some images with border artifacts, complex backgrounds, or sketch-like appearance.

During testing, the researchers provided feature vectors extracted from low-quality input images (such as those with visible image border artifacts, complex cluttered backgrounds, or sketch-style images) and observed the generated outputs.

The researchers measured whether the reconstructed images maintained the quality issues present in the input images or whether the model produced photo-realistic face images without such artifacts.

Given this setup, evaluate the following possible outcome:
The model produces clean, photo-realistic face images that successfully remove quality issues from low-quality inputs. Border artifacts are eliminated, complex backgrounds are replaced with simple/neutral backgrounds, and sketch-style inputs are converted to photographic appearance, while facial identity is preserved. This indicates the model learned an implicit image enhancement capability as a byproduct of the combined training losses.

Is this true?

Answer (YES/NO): YES